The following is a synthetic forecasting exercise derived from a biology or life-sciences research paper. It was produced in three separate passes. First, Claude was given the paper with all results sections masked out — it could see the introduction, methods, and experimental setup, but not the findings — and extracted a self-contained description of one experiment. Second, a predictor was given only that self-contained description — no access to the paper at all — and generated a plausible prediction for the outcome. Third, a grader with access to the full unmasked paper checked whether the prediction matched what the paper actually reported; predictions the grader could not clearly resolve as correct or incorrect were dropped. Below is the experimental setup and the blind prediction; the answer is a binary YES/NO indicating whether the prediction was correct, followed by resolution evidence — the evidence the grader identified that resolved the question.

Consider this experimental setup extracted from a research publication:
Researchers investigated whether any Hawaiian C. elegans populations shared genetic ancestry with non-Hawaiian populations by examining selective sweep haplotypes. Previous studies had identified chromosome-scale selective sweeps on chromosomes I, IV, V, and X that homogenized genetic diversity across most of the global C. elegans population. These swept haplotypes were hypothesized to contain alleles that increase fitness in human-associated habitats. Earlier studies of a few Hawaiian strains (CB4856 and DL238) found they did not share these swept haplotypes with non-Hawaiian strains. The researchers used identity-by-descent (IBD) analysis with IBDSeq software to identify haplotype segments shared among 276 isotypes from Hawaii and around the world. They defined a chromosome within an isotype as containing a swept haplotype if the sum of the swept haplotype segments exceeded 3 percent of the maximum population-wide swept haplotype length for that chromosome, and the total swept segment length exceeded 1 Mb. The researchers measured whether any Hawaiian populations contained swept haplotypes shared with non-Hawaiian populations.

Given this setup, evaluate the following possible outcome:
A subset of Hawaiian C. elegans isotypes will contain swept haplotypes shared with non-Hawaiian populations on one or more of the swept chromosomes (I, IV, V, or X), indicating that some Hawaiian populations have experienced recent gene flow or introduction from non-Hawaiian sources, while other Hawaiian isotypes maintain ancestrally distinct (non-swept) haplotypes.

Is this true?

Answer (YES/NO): YES